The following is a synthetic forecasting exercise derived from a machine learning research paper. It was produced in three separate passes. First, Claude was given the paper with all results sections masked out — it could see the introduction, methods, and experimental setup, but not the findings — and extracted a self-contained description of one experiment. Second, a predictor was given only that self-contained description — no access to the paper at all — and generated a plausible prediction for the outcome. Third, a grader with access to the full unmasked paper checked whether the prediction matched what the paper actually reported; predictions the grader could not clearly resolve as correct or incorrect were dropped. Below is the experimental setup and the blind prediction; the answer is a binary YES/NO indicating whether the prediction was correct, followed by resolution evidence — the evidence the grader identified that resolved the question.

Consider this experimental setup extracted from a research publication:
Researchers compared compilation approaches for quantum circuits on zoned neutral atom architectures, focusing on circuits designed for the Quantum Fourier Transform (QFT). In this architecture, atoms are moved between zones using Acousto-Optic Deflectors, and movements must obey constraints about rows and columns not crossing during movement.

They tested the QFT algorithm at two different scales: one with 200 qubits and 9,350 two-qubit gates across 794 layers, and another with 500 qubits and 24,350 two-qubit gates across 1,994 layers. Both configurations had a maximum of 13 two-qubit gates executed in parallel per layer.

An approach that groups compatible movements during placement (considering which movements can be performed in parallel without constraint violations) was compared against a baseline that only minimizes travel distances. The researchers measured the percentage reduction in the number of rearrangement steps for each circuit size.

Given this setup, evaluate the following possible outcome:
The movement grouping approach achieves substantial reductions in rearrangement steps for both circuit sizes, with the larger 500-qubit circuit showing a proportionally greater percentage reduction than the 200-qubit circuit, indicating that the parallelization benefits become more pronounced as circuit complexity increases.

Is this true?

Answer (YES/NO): NO